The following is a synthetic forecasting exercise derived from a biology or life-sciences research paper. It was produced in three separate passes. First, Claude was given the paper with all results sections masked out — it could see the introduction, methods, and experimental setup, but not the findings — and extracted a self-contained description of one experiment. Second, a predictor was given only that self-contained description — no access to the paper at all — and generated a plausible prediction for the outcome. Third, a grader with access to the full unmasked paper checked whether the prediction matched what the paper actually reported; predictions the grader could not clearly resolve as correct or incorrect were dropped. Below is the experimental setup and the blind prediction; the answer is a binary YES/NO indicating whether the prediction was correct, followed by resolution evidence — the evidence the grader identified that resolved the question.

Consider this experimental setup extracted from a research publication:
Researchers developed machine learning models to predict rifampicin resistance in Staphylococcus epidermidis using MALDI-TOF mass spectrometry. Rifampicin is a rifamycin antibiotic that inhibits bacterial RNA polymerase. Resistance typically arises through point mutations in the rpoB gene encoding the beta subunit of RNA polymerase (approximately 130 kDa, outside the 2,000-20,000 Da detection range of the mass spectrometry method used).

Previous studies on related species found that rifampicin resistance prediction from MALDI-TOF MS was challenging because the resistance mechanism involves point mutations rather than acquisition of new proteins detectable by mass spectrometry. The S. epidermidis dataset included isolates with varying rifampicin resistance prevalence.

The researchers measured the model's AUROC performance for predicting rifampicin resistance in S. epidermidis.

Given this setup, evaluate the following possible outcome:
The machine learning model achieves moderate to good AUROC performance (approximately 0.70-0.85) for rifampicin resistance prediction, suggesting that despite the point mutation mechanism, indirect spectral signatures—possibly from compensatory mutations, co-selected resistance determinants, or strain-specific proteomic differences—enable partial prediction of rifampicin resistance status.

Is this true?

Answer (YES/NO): NO